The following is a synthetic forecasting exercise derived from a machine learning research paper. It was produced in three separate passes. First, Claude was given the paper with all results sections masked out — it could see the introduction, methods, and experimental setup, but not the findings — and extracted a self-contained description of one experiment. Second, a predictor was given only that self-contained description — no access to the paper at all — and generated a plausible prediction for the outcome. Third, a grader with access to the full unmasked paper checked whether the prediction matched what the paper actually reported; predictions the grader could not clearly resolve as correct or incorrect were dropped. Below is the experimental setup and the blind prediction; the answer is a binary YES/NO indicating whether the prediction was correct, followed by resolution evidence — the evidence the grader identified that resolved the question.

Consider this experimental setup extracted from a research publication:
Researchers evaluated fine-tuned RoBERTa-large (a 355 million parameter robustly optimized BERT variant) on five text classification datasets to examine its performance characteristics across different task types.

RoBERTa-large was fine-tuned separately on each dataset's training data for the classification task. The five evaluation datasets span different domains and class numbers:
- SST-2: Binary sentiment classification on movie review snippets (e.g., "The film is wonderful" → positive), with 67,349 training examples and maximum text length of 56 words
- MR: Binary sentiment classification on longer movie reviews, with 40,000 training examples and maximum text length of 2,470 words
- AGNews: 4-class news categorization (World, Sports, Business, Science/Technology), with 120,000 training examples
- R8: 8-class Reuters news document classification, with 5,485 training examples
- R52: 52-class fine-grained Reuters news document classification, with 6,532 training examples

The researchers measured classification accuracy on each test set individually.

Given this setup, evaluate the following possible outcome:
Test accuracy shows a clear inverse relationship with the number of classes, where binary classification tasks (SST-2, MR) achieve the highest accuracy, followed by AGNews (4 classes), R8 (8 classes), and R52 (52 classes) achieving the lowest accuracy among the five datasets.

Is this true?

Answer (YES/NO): NO